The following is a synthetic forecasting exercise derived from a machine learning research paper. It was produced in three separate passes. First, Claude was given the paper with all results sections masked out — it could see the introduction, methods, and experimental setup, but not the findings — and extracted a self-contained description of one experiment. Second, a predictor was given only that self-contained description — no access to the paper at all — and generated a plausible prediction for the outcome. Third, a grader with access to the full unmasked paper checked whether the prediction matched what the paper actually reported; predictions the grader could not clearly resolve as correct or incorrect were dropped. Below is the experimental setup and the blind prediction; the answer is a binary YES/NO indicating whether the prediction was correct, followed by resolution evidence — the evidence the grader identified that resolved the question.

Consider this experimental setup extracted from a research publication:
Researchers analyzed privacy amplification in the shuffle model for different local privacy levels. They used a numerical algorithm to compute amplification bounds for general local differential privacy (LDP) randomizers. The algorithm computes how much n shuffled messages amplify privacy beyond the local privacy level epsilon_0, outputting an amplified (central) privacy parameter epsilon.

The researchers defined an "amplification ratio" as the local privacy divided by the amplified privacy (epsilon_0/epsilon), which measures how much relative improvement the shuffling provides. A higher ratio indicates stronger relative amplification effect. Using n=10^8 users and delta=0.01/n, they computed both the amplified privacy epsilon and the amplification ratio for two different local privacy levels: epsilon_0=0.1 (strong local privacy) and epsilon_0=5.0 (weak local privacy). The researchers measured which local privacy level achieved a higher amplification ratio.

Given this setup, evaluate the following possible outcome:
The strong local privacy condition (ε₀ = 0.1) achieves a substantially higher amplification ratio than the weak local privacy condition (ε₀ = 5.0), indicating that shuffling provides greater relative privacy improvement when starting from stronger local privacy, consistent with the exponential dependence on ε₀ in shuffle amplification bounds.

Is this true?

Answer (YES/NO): YES